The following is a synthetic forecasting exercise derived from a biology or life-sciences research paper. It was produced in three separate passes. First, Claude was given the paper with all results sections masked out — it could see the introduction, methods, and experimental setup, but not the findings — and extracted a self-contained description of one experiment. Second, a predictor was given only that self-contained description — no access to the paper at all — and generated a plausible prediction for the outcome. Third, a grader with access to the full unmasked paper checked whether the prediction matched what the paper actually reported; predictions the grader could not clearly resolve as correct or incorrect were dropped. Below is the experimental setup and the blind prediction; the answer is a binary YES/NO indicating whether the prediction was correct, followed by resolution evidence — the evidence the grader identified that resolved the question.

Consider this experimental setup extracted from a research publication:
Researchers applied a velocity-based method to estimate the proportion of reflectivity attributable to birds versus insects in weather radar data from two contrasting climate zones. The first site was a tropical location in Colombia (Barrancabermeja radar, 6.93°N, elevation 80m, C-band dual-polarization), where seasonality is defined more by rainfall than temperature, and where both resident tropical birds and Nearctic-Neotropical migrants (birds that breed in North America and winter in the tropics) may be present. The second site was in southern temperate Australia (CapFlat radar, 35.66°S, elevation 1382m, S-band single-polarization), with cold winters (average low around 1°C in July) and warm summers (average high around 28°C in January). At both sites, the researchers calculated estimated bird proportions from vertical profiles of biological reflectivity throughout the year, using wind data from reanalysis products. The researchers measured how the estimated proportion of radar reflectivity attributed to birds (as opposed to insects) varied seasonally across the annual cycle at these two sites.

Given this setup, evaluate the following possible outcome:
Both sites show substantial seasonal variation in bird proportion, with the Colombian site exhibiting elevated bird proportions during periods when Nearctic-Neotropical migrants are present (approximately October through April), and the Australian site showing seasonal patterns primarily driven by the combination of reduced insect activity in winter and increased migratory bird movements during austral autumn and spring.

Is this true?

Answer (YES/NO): NO